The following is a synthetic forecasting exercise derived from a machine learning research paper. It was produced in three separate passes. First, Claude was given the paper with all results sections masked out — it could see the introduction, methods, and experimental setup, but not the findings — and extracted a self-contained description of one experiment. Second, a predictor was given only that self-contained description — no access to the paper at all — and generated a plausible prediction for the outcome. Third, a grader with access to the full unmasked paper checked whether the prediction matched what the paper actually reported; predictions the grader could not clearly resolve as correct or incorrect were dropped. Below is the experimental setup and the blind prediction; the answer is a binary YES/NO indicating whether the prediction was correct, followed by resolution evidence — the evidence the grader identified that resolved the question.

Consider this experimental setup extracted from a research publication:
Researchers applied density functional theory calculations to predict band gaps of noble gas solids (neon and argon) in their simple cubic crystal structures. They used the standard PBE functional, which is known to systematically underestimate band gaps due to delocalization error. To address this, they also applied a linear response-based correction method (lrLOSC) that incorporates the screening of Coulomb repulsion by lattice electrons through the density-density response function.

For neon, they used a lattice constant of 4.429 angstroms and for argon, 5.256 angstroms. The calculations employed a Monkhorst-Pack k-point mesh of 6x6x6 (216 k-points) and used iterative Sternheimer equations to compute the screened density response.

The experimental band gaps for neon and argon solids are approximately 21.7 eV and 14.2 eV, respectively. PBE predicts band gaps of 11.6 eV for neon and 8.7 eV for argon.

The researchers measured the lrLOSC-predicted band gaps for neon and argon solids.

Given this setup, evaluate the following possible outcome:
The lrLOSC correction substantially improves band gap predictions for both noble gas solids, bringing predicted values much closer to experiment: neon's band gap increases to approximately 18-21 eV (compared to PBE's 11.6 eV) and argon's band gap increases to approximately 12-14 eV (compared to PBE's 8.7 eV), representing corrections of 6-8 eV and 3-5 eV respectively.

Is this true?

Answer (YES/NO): NO